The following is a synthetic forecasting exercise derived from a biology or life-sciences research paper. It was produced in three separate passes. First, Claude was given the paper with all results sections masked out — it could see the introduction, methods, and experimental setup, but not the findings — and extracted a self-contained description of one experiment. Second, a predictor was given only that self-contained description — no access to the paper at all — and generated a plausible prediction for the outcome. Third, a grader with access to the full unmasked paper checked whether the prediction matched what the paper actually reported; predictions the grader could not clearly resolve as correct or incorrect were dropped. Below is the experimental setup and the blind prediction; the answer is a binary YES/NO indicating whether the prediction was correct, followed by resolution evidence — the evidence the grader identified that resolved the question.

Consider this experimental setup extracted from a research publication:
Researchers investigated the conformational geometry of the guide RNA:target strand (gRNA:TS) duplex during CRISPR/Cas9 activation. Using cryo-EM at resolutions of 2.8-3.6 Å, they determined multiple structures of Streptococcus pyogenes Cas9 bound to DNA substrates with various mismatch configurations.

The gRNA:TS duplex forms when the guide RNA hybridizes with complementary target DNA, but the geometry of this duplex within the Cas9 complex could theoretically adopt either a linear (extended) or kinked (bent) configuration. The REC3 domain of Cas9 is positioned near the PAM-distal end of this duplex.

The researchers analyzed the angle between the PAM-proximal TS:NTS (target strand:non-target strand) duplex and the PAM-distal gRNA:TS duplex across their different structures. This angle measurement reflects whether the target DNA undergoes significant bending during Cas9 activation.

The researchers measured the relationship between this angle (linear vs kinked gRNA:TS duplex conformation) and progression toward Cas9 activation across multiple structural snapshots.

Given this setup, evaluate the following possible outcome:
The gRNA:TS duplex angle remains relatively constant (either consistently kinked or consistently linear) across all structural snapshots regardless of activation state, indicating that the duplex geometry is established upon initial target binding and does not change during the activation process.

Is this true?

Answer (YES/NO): NO